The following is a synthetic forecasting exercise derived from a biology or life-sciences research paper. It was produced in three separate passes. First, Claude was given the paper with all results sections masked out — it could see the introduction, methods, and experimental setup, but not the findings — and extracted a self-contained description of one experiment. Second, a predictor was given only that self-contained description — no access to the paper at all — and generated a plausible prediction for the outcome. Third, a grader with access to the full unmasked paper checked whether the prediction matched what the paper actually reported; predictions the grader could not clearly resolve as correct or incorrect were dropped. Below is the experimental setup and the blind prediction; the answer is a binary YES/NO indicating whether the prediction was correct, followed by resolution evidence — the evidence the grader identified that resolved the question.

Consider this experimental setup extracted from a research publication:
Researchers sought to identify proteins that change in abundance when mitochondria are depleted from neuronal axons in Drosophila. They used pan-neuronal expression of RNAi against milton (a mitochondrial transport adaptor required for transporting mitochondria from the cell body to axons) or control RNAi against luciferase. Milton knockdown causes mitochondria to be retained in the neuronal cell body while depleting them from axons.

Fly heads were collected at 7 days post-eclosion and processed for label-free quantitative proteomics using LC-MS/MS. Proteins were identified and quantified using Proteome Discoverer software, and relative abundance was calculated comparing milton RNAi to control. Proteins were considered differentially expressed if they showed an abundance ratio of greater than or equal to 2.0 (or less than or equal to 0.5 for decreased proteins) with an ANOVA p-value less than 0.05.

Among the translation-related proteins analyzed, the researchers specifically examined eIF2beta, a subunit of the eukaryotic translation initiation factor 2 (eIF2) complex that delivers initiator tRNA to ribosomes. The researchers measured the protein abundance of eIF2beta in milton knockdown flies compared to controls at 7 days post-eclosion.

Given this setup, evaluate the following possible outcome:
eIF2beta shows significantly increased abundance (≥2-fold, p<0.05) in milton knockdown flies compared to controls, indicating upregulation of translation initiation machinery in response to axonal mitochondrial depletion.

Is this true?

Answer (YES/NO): YES